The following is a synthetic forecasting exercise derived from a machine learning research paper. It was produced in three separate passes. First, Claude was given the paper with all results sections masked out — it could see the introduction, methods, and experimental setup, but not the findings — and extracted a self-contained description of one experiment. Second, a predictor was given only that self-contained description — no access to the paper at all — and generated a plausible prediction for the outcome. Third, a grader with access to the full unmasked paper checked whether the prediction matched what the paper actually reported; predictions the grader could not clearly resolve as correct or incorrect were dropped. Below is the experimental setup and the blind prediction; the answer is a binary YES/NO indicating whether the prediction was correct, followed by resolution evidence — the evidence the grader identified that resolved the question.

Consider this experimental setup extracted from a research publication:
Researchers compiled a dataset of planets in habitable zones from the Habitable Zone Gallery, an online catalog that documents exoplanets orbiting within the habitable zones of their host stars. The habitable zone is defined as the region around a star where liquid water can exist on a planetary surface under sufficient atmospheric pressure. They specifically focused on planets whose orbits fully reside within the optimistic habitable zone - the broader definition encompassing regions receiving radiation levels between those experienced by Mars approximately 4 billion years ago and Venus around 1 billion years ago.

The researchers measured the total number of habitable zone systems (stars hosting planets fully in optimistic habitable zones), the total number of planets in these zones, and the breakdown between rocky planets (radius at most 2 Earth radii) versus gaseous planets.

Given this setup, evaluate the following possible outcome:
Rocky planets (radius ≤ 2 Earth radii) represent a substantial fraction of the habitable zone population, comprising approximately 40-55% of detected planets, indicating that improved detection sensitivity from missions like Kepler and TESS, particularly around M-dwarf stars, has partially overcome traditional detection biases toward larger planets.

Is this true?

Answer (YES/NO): NO